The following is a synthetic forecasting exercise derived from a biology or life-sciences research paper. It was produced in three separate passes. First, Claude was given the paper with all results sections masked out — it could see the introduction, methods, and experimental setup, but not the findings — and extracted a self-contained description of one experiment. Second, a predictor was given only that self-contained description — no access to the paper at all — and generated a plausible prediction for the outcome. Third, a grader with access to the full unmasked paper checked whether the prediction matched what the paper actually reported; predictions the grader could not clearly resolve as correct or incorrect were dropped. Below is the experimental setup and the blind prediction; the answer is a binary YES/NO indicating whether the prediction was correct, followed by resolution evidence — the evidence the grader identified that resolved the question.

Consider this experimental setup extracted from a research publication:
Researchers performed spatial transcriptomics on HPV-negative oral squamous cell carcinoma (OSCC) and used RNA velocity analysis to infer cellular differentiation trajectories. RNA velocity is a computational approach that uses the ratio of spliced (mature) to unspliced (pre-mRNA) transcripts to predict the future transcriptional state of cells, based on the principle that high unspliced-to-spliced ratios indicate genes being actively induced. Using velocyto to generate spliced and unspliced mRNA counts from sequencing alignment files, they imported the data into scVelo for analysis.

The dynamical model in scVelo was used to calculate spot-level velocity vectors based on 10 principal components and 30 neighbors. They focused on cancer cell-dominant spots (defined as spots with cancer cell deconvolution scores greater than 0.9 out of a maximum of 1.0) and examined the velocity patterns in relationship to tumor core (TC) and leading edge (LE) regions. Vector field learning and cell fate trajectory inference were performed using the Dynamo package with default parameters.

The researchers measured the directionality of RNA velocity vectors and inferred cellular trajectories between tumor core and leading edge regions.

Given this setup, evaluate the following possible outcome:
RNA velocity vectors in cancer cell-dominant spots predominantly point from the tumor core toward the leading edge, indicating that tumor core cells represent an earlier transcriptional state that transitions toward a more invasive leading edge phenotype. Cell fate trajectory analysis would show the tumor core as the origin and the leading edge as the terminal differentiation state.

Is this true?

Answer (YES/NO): YES